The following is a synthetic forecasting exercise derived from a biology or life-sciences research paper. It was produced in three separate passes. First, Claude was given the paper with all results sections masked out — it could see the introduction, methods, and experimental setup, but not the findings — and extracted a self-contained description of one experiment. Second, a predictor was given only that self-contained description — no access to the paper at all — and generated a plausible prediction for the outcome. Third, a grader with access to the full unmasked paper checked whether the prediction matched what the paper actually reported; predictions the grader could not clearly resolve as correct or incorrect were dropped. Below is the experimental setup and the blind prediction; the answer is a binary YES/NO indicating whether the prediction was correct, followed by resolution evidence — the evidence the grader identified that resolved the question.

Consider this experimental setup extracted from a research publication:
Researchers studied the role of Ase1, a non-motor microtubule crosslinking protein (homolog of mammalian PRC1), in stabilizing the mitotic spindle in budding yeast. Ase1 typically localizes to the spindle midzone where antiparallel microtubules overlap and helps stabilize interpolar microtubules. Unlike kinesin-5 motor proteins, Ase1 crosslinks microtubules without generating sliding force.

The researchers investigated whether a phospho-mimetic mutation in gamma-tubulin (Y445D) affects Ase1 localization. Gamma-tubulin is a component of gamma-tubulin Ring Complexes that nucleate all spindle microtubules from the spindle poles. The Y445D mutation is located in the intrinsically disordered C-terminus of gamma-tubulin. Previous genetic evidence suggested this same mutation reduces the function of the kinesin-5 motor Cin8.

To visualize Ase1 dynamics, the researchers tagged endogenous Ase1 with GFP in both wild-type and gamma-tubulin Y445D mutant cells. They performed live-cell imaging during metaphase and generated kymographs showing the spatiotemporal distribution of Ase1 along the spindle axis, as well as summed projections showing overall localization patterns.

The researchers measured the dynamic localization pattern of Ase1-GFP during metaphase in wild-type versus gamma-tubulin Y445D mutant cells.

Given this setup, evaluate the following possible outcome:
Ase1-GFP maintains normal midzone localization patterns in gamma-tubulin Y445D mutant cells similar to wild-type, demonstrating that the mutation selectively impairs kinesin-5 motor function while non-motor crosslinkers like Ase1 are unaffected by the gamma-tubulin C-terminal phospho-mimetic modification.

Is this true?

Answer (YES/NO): YES